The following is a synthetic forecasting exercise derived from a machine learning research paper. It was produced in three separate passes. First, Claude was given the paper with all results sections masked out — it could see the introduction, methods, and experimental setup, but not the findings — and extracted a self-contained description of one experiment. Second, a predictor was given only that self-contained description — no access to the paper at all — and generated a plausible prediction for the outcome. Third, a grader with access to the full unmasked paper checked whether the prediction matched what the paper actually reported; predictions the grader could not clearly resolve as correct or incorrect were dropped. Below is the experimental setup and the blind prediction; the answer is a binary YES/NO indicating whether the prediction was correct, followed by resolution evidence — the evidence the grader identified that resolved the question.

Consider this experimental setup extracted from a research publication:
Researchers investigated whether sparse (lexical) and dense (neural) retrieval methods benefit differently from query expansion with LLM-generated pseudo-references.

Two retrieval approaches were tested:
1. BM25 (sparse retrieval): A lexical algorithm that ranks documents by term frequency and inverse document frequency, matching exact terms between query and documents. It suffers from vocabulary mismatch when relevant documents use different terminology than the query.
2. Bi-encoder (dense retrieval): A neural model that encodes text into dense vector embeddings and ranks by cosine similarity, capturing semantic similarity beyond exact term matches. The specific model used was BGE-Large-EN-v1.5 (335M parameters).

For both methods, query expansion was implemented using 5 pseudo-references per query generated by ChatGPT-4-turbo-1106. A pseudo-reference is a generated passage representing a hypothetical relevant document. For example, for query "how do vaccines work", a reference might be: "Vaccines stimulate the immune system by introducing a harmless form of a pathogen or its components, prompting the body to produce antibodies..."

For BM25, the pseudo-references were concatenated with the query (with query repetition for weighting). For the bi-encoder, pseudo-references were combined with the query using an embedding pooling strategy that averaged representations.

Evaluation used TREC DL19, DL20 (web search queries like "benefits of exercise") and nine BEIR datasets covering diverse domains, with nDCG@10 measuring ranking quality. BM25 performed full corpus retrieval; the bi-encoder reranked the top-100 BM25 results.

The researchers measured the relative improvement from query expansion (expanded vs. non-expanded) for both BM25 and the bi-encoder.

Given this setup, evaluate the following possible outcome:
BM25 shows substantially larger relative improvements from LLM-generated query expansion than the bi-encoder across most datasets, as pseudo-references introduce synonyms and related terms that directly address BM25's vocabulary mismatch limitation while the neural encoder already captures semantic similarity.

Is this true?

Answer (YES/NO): YES